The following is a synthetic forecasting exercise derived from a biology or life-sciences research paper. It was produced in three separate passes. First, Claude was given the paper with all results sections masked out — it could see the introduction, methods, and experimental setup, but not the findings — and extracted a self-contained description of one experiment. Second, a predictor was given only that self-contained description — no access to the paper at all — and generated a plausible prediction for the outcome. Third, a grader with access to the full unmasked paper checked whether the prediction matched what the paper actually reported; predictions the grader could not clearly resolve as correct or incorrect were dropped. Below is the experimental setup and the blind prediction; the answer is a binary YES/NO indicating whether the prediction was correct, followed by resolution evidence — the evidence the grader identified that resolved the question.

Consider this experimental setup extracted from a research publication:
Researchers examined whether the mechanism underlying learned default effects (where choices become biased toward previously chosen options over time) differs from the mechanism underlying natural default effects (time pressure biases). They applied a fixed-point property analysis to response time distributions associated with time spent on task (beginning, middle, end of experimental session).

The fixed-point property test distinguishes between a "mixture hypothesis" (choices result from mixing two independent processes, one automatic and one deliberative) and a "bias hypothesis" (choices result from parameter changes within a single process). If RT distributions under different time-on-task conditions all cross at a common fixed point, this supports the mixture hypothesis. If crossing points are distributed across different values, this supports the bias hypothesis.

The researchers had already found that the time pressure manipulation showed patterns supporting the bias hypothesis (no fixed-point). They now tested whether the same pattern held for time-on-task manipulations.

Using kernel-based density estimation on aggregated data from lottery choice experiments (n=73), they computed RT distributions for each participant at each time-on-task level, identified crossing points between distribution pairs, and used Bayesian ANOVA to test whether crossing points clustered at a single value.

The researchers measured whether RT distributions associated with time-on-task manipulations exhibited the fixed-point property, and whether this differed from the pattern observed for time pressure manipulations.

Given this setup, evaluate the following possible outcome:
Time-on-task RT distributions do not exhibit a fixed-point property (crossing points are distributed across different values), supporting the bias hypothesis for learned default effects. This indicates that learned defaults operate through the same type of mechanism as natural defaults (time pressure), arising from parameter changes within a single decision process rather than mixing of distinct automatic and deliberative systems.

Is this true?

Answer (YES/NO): NO